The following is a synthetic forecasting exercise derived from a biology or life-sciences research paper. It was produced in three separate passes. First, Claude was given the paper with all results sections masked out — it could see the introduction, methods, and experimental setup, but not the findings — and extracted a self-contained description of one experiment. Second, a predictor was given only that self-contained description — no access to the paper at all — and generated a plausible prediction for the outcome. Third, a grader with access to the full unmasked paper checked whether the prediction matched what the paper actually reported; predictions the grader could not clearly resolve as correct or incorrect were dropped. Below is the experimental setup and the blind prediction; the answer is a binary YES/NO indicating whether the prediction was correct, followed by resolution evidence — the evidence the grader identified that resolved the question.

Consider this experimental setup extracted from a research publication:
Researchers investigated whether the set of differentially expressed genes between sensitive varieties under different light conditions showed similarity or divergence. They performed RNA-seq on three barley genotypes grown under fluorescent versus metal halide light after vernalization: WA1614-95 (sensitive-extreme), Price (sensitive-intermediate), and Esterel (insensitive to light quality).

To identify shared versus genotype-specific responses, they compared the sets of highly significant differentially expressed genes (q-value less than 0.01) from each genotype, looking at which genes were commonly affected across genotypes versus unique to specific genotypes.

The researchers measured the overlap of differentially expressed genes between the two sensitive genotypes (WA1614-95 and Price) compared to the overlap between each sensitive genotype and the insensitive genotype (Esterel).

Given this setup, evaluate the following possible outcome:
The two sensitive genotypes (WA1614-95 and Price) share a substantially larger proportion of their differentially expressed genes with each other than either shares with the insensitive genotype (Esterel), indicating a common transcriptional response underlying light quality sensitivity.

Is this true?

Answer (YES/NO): YES